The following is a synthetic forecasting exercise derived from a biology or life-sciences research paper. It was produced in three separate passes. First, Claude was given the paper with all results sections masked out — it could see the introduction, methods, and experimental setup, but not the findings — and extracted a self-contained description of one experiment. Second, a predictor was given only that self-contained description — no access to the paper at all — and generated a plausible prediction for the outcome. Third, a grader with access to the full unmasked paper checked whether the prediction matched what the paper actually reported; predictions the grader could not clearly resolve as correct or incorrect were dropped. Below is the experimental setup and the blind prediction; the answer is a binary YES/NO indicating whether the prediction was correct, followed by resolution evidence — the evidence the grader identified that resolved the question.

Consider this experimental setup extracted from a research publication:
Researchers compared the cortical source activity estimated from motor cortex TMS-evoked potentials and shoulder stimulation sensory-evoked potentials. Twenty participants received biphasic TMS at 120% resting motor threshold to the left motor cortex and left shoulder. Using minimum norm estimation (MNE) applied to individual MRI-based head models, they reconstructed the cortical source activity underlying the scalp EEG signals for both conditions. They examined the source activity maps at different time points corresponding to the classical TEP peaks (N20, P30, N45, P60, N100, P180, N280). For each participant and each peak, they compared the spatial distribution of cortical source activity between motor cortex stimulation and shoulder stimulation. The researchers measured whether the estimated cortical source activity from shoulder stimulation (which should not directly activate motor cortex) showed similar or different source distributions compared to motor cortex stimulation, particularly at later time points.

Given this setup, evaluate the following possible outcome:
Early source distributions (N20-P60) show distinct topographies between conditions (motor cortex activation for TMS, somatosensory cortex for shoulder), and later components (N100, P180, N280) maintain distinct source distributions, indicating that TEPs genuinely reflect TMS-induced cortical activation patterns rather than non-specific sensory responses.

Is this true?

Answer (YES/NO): NO